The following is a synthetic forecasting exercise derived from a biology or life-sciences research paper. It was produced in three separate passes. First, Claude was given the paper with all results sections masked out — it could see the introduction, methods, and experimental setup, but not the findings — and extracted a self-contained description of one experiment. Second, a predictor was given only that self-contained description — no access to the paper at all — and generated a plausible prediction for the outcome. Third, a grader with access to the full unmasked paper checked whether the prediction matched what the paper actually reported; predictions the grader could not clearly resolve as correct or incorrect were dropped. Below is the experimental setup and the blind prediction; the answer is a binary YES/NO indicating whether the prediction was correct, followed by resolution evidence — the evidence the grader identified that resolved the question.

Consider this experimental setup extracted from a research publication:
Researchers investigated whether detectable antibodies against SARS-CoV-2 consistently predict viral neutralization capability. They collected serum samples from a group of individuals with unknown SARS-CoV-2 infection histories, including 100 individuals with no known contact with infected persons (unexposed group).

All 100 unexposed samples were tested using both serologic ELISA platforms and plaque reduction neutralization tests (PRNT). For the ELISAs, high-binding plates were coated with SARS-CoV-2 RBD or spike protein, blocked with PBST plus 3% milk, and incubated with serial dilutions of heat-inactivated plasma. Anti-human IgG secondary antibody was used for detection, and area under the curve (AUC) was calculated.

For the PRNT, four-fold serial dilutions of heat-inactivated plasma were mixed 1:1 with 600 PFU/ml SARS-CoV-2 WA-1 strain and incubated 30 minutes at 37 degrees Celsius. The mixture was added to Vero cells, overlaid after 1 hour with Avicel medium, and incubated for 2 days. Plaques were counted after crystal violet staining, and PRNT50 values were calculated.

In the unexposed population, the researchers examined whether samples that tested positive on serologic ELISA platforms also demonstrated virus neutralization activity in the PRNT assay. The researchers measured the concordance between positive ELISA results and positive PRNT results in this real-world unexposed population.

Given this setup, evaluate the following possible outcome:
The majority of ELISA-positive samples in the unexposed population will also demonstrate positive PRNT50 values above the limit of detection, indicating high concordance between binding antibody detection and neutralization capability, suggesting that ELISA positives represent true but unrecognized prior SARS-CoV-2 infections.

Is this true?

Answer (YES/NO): YES